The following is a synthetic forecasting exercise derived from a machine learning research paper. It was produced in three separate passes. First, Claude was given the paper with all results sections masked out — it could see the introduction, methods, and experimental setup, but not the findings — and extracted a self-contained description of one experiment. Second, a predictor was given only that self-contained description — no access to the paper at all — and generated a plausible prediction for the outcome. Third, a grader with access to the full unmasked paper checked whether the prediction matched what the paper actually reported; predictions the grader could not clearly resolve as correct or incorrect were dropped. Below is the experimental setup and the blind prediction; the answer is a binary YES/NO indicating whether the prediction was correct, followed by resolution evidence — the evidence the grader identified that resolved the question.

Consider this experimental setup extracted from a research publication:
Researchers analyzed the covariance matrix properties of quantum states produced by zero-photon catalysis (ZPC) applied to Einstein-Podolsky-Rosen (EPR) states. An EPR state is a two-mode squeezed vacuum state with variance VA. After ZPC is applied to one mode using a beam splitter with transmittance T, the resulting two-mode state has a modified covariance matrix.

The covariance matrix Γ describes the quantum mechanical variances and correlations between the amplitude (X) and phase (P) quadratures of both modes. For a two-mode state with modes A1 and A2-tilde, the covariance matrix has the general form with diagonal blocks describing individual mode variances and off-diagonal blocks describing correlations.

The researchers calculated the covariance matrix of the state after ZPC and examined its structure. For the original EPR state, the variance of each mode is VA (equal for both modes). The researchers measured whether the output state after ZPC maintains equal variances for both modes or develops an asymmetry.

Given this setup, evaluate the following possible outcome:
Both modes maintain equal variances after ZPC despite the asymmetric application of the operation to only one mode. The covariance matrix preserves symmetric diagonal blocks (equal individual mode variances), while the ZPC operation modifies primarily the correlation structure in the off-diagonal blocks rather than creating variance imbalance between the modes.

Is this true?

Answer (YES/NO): YES